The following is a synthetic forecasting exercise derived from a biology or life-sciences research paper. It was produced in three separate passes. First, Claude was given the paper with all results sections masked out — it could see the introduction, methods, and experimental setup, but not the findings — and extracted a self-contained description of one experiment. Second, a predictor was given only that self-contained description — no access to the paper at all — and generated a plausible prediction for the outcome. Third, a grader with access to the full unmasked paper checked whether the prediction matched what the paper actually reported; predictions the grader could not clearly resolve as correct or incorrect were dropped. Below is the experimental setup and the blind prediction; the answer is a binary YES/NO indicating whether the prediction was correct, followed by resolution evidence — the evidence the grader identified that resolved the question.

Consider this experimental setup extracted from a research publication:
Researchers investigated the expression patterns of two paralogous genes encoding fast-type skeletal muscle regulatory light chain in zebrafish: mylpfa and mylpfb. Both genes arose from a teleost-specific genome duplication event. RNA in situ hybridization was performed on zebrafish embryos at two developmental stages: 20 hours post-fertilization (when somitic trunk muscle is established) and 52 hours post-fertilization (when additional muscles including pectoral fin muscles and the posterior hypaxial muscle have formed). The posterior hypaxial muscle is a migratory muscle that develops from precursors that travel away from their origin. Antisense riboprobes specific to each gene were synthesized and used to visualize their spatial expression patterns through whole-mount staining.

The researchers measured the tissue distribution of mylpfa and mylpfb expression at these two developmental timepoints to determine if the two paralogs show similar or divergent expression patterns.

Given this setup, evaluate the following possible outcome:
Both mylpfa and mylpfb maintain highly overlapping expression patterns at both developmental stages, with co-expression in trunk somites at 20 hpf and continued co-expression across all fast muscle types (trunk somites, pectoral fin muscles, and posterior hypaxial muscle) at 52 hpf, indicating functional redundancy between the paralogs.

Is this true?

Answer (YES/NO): YES